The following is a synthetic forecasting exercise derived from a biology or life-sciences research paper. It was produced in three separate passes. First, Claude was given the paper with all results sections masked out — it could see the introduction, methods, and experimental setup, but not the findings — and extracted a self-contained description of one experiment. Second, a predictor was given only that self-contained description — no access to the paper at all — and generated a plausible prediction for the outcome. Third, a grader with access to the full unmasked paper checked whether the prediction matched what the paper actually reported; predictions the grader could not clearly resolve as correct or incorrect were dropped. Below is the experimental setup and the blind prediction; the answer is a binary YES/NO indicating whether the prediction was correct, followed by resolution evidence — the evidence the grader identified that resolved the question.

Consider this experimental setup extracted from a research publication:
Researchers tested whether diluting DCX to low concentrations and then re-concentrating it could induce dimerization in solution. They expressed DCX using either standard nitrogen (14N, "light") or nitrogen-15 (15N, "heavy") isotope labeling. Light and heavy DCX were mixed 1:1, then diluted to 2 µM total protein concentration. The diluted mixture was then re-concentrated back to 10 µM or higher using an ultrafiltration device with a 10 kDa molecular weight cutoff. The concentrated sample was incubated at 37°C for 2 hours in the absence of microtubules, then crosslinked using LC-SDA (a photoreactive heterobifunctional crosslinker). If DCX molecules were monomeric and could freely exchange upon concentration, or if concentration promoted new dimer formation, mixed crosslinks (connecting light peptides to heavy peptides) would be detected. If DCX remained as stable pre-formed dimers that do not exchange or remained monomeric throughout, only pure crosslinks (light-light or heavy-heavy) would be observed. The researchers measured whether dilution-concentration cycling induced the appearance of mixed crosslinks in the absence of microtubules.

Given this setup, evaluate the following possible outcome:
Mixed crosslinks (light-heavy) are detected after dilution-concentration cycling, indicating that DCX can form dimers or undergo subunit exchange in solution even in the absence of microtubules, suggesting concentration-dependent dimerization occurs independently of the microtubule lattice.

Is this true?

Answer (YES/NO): NO